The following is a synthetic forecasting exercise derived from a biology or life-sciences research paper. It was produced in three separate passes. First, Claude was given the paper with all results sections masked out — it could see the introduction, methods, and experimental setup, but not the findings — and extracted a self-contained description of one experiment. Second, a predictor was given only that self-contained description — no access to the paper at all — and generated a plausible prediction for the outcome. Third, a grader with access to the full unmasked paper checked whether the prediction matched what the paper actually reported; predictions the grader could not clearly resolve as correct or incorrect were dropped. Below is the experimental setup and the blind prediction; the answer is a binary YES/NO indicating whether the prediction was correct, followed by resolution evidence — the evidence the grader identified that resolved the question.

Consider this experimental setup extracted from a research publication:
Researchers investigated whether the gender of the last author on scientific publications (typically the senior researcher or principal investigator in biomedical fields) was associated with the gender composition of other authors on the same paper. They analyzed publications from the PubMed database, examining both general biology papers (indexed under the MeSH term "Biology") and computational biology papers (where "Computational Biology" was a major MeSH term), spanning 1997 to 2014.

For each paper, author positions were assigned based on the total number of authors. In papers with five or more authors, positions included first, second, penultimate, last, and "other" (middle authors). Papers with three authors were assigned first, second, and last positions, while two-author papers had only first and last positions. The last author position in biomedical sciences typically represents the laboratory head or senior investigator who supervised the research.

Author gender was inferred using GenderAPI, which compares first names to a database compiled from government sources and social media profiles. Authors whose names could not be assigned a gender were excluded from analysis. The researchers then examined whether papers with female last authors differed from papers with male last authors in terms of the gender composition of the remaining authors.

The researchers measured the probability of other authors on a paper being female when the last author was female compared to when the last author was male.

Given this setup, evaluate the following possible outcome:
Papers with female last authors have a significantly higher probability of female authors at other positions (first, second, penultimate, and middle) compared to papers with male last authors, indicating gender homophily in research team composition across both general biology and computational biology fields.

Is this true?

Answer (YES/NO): YES